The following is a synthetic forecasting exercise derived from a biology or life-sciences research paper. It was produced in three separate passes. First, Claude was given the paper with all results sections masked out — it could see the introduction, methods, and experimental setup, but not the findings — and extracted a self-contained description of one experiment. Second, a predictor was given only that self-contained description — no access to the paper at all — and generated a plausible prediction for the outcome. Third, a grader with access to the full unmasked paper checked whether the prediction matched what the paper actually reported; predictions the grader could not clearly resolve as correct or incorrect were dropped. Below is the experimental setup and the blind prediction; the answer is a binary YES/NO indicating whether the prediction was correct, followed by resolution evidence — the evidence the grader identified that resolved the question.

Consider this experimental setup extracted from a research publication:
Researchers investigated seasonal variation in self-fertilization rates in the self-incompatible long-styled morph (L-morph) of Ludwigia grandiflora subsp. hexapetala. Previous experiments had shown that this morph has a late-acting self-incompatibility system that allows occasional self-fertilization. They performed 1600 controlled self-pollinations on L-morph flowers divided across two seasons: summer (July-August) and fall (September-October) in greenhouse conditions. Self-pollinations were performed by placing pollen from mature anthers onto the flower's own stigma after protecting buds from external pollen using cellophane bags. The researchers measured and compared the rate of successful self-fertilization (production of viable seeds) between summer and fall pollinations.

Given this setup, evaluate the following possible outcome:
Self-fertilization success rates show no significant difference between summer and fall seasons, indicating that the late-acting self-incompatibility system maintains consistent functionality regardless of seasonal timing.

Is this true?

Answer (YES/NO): NO